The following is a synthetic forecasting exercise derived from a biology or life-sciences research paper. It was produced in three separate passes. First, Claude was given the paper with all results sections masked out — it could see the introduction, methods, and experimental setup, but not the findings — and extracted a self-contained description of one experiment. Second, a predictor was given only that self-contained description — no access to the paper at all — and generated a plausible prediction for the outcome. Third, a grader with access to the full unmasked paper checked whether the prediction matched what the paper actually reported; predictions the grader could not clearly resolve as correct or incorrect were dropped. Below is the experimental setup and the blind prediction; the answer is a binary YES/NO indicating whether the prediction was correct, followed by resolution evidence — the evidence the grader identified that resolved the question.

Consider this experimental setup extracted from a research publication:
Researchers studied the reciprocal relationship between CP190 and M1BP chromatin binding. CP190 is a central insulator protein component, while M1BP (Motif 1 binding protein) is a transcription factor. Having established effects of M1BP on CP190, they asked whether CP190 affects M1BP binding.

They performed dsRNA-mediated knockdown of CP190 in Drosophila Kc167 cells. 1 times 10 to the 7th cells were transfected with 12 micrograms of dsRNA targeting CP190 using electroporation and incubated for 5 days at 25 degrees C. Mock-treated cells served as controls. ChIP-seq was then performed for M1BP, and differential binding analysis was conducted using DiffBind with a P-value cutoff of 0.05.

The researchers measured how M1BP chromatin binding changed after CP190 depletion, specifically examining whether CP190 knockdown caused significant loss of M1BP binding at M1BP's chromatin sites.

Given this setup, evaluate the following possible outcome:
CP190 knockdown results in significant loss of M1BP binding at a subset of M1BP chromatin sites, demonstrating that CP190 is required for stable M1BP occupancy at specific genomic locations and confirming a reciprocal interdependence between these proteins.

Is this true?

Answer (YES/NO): YES